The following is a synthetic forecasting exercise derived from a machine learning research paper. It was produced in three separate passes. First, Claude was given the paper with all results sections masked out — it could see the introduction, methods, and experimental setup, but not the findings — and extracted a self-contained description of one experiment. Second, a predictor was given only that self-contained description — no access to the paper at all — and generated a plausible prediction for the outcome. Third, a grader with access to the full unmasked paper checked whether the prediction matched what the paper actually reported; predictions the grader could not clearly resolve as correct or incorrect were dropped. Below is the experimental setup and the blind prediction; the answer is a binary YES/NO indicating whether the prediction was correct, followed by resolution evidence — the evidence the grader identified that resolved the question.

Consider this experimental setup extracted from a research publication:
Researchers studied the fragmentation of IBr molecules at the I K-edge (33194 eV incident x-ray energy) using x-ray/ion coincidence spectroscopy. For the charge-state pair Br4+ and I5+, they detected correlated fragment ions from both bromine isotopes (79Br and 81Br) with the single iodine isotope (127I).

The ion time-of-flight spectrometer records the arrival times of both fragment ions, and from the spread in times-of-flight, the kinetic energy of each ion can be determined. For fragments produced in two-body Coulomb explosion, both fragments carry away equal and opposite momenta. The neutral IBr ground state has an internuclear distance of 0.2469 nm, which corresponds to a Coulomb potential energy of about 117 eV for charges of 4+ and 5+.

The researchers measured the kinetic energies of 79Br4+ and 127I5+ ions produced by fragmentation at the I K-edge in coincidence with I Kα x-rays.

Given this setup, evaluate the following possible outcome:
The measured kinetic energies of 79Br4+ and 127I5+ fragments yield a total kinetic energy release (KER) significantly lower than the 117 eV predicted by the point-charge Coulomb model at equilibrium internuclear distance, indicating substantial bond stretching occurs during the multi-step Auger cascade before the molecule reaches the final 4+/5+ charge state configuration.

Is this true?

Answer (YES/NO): NO